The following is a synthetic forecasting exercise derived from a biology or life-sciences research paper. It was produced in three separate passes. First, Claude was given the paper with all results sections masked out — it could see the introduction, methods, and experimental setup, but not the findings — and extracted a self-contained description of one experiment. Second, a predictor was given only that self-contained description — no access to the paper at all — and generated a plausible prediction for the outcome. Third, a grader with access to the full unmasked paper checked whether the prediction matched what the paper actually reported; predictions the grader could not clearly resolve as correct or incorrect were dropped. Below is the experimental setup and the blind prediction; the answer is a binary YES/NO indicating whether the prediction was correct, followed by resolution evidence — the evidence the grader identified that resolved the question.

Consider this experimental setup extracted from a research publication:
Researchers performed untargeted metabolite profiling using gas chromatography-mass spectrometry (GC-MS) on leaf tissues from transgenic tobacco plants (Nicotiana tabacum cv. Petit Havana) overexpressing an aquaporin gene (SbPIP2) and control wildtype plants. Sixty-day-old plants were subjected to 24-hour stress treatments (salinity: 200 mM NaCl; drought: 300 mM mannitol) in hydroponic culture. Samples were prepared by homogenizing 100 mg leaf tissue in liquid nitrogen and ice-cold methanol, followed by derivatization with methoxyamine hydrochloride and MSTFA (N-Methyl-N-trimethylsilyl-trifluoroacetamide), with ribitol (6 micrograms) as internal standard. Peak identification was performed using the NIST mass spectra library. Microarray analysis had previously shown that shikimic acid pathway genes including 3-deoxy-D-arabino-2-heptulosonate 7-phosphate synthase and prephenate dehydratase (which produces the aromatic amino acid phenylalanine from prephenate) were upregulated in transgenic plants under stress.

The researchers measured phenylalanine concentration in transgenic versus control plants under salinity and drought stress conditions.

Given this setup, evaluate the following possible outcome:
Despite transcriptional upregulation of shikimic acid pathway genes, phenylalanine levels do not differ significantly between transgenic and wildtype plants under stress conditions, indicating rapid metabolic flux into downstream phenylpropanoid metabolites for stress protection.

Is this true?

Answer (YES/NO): NO